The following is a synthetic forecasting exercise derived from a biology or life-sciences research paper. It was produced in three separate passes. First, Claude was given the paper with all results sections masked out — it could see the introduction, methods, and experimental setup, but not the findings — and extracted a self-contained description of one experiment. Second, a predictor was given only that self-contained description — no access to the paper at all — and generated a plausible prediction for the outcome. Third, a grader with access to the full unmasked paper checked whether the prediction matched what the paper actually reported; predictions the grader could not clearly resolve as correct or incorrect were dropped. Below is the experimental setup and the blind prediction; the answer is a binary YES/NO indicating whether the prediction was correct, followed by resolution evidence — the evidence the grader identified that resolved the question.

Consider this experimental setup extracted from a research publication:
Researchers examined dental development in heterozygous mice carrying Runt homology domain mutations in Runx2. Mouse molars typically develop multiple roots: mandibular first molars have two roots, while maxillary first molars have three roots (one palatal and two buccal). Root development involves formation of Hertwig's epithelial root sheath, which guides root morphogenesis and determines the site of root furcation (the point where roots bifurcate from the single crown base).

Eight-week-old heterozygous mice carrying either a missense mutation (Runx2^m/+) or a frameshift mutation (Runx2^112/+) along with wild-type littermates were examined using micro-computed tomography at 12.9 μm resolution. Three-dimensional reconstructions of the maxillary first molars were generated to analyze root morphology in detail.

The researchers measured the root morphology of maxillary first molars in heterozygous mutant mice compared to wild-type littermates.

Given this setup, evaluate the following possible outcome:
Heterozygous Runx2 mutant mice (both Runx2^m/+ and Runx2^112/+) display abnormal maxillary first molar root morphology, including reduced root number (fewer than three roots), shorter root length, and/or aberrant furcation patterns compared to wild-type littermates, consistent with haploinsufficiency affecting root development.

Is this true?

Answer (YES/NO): NO